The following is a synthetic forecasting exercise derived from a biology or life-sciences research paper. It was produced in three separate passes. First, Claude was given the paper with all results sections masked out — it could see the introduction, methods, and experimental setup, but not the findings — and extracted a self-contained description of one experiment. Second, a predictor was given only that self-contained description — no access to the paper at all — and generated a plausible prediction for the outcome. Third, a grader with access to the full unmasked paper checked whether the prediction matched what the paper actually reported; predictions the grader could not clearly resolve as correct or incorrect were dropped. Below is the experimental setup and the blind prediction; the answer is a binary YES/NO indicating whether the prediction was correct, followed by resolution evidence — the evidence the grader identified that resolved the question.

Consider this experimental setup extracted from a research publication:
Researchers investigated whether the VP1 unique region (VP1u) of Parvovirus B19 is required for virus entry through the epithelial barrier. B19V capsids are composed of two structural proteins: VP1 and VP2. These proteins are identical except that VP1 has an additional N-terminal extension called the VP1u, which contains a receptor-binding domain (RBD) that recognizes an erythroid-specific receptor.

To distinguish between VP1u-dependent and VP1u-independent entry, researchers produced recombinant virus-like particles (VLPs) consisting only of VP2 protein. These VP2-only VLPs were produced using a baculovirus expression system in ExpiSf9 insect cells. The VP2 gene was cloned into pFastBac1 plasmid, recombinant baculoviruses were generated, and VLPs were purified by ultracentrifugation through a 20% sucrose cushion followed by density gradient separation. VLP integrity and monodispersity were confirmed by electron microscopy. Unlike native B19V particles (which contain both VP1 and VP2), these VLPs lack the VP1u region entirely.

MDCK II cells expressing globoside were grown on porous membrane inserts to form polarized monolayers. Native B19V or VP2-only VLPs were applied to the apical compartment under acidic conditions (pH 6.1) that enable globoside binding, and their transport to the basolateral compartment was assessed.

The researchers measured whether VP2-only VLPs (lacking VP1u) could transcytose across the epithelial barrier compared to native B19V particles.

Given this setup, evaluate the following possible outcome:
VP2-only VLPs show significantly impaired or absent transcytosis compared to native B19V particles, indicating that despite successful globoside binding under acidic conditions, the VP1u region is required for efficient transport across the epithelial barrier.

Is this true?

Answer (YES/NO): YES